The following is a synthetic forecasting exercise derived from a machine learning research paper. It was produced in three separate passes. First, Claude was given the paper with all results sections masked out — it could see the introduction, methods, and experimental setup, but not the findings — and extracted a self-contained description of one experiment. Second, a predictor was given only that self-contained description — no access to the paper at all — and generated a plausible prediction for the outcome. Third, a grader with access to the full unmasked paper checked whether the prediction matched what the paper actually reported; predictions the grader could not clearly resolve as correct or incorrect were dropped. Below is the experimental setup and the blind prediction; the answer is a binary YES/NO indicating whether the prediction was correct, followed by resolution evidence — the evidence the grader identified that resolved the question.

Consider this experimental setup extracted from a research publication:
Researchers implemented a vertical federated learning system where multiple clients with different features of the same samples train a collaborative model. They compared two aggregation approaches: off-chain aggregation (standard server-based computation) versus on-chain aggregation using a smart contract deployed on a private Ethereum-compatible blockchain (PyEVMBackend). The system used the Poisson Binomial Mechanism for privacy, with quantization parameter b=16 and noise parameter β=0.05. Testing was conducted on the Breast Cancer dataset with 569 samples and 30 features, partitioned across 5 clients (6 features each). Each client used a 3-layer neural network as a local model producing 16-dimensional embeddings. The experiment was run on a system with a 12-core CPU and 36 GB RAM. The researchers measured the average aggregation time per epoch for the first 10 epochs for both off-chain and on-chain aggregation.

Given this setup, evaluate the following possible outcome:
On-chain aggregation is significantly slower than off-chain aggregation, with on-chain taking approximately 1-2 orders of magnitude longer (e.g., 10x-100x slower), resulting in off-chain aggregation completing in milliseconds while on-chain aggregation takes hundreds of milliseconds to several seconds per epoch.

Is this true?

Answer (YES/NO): NO